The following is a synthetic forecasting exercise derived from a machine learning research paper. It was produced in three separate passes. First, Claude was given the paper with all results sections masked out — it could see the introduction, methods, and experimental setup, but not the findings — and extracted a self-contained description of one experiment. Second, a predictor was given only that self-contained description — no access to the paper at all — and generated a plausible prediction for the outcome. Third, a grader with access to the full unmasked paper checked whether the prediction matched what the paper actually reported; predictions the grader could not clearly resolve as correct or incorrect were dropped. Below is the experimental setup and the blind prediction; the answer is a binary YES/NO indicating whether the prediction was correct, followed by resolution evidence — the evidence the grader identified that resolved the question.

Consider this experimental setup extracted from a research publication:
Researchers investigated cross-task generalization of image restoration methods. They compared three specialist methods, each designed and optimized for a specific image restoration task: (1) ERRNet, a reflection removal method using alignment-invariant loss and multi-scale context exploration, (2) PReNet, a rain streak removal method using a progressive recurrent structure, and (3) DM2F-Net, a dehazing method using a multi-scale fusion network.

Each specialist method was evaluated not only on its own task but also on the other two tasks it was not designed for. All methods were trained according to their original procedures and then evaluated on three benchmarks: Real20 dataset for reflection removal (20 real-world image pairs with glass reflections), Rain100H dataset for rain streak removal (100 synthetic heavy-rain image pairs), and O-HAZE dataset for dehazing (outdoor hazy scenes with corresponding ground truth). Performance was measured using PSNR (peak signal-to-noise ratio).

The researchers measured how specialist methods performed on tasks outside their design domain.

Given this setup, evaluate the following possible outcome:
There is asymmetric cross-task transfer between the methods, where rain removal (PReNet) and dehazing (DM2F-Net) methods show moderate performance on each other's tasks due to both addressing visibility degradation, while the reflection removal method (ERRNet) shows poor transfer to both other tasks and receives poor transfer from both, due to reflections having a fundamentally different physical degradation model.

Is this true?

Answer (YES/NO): NO